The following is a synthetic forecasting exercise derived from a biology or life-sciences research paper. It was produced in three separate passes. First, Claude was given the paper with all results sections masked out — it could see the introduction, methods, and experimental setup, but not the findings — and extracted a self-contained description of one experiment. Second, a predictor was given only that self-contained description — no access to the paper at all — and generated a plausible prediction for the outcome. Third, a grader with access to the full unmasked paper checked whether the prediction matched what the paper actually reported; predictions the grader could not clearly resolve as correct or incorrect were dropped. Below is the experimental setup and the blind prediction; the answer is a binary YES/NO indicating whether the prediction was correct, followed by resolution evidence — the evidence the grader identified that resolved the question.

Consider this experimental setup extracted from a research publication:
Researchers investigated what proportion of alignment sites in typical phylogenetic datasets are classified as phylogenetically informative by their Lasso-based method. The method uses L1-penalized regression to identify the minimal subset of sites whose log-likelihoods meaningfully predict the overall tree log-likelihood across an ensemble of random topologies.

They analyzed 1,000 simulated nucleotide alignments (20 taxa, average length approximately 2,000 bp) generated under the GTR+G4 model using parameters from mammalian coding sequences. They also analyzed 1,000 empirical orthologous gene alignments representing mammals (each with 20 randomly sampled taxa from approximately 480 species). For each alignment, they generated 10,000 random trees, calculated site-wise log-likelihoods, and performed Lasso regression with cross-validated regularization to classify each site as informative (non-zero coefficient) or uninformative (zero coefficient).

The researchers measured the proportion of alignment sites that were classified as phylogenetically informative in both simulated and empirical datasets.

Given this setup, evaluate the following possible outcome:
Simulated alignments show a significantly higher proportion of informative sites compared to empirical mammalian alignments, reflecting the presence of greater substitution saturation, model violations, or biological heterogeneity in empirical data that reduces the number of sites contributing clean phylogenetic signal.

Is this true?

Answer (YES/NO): NO